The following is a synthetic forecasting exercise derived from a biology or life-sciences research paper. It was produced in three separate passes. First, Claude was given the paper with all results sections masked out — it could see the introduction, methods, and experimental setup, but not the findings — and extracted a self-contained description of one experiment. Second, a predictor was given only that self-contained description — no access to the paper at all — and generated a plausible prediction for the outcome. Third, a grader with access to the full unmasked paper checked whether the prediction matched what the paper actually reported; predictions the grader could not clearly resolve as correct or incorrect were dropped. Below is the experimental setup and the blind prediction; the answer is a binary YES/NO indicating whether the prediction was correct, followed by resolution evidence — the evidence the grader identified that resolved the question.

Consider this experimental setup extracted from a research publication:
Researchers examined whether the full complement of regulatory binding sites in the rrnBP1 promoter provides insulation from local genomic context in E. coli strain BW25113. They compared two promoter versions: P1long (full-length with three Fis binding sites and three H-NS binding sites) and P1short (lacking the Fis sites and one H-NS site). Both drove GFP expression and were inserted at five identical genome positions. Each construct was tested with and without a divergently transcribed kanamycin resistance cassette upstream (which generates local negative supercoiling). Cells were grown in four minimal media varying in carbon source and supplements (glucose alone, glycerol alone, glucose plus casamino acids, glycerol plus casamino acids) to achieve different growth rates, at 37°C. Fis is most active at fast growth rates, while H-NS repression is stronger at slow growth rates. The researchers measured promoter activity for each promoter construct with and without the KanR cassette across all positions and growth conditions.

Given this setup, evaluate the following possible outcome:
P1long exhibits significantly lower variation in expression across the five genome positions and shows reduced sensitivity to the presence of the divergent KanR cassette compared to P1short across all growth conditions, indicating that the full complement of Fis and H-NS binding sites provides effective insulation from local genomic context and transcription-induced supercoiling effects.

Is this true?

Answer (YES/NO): YES